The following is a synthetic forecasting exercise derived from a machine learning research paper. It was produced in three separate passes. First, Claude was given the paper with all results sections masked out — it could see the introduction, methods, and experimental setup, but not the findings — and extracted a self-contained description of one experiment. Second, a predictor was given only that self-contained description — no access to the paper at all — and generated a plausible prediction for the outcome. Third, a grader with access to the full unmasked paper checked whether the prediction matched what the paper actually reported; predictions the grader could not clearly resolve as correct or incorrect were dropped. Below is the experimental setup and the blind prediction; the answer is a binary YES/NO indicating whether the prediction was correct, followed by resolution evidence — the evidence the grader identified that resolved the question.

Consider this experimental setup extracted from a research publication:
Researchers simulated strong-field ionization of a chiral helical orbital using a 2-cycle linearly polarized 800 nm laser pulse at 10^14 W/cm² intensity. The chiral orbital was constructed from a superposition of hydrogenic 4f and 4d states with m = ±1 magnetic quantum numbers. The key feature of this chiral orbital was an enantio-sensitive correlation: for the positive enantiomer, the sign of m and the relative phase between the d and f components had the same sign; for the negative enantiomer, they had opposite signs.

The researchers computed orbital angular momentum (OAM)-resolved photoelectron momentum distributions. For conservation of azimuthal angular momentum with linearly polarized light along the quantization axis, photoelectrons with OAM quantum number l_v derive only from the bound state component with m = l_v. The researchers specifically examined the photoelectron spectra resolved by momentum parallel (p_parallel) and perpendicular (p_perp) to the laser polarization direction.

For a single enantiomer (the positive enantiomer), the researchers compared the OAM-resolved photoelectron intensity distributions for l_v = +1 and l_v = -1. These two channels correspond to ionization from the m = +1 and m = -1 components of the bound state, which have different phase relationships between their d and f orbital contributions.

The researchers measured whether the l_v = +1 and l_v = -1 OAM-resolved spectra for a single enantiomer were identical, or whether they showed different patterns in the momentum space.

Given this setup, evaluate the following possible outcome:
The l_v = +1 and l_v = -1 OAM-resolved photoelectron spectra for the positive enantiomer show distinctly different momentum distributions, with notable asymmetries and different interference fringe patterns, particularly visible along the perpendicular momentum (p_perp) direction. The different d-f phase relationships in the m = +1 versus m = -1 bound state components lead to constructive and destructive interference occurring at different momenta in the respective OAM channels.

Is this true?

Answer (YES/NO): NO